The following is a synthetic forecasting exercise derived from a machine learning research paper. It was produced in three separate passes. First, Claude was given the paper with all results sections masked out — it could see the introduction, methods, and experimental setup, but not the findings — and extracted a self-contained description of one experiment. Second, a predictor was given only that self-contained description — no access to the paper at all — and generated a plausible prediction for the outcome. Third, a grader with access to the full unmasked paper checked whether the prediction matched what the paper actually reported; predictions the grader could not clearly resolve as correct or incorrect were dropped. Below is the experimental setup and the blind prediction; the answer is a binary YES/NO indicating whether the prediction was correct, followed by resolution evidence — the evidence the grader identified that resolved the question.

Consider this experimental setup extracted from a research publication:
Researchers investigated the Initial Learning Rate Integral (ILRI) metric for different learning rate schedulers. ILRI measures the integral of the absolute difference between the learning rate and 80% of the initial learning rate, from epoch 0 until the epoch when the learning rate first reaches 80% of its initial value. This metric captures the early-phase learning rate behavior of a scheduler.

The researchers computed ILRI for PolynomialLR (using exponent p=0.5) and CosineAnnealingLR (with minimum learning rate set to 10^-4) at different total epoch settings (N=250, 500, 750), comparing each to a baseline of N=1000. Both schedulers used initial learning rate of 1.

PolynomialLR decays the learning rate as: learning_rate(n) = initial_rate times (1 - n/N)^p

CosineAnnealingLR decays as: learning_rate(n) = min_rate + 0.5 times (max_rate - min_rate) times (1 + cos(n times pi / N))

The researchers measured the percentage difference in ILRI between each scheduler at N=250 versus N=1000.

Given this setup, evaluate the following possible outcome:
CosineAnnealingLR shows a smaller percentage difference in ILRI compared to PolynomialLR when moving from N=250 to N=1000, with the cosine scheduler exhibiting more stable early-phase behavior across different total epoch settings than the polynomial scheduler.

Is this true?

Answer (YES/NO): NO